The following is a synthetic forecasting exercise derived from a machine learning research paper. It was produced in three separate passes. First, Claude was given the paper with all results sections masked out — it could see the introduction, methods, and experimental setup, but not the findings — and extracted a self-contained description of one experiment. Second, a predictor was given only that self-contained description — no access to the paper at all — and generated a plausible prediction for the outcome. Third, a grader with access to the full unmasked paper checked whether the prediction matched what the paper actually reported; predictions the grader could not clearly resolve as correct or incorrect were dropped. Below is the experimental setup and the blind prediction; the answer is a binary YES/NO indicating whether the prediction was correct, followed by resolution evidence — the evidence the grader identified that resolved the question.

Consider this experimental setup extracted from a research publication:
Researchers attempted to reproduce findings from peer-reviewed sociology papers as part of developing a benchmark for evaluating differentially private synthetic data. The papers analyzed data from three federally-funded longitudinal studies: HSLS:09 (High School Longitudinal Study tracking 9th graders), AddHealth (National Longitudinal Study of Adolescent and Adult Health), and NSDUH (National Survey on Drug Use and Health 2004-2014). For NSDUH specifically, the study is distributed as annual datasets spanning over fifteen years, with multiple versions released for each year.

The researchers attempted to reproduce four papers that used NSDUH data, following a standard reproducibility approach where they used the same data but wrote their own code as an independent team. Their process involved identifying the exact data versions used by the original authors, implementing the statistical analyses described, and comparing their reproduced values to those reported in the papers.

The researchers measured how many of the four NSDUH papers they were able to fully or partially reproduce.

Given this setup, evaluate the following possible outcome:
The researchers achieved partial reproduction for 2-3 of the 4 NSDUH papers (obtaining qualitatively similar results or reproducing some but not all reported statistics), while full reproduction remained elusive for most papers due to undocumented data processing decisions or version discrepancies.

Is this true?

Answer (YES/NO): NO